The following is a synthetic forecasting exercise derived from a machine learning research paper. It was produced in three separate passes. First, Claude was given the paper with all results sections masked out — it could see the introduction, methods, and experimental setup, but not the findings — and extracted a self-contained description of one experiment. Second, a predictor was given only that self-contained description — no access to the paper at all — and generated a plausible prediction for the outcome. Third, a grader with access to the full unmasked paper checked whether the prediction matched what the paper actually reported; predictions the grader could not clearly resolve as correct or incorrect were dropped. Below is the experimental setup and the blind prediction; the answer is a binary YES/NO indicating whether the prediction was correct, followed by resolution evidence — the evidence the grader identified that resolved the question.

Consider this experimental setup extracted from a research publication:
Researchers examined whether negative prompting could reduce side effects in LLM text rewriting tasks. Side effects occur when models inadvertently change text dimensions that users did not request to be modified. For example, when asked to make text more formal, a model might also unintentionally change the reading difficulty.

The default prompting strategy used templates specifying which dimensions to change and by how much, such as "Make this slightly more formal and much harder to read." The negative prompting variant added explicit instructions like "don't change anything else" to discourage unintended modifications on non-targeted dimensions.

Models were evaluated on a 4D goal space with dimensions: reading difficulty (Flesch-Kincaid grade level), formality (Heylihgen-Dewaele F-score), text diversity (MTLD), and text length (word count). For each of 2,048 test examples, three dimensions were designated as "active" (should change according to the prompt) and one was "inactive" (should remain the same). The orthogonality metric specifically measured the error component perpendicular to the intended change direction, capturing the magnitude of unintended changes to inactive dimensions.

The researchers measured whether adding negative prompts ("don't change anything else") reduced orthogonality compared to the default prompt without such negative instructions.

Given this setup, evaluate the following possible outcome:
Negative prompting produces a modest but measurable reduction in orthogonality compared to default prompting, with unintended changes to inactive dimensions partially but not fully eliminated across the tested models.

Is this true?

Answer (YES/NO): NO